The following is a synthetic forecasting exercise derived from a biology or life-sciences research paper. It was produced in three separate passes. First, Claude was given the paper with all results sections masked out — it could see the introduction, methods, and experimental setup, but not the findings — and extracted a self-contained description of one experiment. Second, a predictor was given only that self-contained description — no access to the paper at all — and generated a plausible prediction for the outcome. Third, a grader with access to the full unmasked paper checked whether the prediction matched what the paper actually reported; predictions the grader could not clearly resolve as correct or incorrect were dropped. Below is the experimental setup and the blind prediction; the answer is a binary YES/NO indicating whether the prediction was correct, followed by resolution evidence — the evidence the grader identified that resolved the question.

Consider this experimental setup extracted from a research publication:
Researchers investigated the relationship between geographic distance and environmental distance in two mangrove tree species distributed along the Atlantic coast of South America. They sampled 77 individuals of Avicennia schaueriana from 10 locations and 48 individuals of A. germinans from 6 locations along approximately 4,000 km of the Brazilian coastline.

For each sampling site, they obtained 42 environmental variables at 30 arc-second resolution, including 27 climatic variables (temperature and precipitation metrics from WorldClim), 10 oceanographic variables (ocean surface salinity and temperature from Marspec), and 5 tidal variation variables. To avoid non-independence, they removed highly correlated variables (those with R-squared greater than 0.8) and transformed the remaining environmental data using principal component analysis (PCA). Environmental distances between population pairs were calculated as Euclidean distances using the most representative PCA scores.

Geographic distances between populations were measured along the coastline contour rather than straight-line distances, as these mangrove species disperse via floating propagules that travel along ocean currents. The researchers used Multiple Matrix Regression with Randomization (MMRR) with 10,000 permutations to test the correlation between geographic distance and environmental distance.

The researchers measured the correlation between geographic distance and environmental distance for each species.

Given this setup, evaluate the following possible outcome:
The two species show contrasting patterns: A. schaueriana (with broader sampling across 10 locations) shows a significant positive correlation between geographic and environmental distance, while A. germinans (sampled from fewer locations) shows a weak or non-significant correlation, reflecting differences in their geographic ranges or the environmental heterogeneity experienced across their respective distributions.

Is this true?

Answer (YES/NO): NO